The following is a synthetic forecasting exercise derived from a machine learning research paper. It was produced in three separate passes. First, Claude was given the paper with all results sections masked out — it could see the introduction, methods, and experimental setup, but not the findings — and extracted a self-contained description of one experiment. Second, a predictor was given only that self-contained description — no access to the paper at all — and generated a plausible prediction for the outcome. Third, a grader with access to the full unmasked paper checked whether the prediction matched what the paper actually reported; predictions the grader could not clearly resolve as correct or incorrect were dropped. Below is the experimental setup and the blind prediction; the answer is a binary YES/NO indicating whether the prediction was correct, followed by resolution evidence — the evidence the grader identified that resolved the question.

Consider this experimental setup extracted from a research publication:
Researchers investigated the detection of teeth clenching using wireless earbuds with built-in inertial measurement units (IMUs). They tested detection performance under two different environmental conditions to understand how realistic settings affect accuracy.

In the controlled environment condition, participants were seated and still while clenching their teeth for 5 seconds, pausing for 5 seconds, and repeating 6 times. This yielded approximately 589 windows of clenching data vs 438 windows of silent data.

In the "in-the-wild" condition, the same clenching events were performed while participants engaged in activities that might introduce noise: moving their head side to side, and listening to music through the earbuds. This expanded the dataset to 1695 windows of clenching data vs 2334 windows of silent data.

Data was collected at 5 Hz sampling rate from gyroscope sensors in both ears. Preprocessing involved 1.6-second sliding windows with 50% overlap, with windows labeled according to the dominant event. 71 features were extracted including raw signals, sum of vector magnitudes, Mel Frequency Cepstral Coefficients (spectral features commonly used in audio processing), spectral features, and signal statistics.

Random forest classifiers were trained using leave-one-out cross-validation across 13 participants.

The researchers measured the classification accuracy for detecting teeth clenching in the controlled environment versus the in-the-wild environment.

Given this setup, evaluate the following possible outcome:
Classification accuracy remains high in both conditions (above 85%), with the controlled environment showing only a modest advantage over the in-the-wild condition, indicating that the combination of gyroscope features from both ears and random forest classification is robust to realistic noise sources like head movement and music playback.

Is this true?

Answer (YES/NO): NO